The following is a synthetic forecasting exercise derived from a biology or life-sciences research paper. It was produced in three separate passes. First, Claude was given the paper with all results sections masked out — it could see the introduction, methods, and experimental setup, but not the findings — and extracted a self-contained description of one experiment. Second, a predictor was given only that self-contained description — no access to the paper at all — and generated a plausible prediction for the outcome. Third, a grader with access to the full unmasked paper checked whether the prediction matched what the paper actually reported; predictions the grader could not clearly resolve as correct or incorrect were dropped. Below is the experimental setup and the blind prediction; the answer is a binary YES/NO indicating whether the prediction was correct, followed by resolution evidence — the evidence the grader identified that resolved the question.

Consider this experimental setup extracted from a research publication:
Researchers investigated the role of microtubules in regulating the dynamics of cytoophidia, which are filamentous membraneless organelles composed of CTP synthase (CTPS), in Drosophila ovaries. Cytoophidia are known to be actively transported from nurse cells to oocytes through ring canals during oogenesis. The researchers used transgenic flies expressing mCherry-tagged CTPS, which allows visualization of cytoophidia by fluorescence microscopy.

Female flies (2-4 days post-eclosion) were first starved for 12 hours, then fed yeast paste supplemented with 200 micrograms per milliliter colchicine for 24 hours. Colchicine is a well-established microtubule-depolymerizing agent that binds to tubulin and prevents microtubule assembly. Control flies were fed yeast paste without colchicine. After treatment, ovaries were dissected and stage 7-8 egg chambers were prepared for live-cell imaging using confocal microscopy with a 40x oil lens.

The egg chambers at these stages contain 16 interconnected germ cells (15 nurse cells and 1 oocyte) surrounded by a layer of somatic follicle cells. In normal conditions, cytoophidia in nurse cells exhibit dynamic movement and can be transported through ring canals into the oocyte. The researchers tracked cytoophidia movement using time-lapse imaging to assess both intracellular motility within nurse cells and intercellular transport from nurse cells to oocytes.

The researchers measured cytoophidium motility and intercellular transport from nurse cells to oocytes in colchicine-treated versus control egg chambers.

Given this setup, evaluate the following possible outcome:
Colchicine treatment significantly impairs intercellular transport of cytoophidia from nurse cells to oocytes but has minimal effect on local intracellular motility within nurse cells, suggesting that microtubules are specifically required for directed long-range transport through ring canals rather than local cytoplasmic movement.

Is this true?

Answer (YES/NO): NO